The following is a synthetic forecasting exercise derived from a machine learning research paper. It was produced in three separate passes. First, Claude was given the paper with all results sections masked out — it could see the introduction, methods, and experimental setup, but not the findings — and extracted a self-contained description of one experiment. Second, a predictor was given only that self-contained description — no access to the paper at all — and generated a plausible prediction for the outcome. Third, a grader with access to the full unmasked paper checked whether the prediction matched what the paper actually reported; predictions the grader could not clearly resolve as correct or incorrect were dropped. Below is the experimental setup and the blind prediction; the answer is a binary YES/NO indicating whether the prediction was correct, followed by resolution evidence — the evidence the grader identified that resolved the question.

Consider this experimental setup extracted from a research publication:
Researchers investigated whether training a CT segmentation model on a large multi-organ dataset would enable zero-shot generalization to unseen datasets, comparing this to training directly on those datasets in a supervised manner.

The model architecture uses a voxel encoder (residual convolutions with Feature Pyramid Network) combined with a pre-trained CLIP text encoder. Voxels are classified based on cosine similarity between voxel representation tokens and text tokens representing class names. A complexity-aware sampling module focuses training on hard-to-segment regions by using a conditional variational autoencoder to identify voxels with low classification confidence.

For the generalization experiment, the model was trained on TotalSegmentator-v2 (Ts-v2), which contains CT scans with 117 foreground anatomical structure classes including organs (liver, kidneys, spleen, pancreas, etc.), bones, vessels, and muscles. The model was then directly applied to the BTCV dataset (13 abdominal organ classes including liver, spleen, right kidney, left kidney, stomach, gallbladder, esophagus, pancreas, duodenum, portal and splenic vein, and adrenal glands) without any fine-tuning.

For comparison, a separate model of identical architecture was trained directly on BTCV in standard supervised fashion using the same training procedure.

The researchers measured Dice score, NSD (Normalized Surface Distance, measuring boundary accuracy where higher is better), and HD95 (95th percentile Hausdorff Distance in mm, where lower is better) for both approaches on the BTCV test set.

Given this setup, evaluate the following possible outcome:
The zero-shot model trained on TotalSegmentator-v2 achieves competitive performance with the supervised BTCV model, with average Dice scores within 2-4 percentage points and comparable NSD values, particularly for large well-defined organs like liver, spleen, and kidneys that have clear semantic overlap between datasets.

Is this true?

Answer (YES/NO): NO